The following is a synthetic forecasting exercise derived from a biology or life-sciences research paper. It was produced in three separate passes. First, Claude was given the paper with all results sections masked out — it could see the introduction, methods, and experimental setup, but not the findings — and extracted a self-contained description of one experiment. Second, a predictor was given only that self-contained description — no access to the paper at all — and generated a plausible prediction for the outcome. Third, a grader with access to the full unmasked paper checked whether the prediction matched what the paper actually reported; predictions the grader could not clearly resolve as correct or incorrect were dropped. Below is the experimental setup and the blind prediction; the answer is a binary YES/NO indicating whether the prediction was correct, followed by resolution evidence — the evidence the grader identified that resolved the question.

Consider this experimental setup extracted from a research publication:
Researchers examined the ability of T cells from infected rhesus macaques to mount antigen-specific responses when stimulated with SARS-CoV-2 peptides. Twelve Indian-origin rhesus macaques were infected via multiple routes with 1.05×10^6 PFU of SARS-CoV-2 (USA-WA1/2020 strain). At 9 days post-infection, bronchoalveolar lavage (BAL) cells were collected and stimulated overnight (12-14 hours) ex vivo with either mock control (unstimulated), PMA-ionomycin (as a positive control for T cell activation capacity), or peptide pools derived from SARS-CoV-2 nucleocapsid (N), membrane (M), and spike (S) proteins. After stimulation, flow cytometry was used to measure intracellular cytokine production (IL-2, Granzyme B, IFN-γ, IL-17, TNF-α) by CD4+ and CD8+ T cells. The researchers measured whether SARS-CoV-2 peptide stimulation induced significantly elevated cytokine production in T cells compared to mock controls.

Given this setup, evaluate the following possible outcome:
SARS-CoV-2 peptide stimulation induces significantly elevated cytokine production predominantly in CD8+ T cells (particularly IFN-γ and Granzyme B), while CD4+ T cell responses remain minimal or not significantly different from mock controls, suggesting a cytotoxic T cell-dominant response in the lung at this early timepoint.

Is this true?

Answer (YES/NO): NO